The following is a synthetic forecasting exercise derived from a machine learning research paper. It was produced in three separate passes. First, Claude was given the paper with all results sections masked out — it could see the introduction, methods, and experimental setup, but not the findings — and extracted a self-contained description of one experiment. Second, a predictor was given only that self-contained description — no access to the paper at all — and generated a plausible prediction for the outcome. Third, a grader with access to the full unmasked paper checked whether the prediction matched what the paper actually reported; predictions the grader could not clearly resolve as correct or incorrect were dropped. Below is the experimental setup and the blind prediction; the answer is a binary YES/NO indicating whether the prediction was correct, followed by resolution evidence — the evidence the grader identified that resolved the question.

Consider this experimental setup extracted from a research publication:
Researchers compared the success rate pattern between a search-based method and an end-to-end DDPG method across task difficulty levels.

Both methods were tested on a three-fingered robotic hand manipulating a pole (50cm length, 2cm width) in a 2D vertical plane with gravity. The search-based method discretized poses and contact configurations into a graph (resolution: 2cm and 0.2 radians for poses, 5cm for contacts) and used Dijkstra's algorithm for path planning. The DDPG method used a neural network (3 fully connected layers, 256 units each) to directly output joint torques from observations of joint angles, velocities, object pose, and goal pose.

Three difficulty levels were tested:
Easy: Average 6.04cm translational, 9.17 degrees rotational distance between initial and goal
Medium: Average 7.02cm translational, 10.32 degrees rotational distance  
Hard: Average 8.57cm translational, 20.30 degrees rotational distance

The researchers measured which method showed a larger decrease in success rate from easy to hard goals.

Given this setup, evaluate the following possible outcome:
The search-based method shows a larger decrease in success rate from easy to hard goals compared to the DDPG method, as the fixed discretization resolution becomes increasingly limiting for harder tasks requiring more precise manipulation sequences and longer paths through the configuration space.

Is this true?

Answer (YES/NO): NO